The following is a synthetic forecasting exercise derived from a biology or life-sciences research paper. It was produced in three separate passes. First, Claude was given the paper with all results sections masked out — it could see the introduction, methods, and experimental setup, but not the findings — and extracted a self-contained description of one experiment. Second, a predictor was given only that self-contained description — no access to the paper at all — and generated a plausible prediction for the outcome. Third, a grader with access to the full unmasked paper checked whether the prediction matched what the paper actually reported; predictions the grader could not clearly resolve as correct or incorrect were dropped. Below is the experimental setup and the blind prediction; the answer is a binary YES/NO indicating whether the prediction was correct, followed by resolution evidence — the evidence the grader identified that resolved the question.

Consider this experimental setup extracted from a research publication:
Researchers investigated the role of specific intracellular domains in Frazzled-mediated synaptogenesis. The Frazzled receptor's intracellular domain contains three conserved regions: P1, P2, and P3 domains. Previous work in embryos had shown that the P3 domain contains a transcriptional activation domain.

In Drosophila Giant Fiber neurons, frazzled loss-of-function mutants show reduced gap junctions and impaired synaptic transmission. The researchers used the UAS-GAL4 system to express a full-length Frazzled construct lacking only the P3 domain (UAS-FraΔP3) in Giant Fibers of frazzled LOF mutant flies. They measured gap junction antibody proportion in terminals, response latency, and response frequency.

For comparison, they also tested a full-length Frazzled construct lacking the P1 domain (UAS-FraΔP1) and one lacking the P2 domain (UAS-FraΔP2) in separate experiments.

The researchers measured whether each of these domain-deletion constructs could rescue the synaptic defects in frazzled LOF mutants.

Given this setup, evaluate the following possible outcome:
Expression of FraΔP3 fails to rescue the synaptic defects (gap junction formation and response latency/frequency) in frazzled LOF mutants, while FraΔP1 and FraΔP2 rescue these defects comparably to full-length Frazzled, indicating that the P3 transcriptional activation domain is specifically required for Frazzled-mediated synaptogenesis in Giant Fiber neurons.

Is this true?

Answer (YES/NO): NO